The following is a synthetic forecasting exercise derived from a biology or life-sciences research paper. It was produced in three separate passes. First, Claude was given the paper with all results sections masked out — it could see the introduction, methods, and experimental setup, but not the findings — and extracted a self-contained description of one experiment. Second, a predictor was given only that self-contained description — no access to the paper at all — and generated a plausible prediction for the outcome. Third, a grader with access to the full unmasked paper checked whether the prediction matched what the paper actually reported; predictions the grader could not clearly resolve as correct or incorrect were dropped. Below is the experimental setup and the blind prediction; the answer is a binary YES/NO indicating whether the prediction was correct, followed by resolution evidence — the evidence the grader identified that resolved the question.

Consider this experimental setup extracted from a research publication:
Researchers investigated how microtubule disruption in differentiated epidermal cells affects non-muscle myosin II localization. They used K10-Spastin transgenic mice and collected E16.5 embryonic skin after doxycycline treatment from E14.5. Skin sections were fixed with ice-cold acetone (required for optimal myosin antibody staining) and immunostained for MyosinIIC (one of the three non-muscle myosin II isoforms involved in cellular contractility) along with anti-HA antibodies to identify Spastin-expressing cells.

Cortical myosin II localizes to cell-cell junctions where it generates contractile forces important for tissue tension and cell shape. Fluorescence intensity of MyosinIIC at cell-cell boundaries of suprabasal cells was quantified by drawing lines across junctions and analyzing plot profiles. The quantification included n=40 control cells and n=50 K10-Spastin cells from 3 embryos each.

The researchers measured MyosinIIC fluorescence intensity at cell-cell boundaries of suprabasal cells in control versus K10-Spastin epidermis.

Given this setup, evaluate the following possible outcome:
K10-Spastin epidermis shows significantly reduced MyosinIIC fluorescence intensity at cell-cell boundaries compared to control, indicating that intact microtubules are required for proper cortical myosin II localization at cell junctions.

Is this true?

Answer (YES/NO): NO